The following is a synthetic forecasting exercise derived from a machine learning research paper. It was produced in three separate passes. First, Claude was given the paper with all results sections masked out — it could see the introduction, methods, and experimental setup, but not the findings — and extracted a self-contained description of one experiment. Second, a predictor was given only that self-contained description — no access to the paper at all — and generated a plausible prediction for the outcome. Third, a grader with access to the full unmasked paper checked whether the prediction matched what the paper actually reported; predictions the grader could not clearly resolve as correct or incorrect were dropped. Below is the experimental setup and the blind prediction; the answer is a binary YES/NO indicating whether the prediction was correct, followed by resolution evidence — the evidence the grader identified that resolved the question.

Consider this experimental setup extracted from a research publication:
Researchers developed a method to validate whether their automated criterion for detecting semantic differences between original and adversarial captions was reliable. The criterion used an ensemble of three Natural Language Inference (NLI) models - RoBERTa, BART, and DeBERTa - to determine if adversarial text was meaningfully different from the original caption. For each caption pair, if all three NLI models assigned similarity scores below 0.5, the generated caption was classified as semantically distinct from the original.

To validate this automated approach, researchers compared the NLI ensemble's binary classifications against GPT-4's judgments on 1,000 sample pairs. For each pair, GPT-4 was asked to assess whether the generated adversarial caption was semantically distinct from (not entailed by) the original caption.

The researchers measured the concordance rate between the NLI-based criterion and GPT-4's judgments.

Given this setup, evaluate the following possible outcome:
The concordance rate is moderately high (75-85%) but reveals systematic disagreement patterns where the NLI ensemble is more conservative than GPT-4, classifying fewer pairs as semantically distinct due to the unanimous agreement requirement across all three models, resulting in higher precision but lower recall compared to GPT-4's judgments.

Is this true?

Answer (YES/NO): NO